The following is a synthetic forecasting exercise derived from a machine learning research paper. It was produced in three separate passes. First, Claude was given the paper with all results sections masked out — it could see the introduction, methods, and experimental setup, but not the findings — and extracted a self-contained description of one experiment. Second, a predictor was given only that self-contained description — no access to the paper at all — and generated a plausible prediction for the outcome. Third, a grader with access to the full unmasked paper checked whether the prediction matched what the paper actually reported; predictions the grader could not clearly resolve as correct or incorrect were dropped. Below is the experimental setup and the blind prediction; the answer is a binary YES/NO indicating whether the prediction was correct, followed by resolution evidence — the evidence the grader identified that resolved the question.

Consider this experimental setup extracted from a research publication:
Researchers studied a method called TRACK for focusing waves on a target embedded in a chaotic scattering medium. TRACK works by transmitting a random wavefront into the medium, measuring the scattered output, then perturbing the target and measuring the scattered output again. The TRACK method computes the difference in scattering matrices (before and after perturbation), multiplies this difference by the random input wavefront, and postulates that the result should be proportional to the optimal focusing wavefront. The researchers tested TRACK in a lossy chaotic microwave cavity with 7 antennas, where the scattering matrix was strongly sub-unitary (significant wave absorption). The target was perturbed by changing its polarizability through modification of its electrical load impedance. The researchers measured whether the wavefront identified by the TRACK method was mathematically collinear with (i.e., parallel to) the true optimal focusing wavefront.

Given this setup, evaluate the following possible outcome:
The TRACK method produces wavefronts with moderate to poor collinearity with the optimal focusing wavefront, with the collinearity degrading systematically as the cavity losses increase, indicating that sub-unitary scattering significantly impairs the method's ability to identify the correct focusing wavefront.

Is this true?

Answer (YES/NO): NO